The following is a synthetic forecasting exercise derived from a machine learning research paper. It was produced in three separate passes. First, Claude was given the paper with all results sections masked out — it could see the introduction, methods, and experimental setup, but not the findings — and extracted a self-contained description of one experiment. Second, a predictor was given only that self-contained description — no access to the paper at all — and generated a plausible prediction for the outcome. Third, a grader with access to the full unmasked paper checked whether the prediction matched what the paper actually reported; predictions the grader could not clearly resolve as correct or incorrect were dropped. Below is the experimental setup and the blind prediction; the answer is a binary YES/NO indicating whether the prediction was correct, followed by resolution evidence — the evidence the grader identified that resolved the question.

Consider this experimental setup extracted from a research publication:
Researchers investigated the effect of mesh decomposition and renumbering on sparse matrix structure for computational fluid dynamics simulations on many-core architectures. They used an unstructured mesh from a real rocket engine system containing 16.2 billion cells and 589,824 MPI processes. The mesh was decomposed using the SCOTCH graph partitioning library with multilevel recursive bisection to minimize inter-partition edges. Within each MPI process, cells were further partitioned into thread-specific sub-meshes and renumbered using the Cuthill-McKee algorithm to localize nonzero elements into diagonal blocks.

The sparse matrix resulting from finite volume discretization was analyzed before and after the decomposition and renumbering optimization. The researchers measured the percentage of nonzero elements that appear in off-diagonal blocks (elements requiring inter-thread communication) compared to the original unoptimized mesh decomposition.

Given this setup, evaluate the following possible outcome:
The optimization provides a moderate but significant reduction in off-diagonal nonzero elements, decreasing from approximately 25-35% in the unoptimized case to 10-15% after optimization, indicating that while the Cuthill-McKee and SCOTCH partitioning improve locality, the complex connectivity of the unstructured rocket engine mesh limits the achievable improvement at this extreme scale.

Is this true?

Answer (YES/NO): NO